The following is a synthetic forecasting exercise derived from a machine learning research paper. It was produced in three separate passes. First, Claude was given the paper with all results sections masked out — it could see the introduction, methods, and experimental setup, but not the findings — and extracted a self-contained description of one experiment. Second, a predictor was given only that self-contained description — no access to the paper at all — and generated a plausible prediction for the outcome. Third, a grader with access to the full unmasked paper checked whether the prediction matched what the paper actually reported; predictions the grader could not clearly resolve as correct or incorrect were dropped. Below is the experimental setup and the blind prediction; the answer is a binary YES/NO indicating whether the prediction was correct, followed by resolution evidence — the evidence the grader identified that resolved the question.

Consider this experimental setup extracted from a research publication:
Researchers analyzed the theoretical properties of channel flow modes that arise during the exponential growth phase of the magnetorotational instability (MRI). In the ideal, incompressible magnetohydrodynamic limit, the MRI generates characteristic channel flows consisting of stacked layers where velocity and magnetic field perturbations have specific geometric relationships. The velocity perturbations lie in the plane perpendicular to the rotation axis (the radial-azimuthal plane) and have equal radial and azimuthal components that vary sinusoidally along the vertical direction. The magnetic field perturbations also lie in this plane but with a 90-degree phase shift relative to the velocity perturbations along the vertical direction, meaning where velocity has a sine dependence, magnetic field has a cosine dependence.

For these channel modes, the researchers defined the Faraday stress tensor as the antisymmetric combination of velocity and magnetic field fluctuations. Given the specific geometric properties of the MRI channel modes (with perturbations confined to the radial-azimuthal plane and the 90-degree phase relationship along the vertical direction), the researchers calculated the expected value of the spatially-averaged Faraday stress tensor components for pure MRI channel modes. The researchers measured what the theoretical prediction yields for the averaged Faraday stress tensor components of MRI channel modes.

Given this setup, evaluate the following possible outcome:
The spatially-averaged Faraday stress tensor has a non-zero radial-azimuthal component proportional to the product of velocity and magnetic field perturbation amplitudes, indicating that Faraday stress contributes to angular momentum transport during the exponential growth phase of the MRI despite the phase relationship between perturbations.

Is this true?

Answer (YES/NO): NO